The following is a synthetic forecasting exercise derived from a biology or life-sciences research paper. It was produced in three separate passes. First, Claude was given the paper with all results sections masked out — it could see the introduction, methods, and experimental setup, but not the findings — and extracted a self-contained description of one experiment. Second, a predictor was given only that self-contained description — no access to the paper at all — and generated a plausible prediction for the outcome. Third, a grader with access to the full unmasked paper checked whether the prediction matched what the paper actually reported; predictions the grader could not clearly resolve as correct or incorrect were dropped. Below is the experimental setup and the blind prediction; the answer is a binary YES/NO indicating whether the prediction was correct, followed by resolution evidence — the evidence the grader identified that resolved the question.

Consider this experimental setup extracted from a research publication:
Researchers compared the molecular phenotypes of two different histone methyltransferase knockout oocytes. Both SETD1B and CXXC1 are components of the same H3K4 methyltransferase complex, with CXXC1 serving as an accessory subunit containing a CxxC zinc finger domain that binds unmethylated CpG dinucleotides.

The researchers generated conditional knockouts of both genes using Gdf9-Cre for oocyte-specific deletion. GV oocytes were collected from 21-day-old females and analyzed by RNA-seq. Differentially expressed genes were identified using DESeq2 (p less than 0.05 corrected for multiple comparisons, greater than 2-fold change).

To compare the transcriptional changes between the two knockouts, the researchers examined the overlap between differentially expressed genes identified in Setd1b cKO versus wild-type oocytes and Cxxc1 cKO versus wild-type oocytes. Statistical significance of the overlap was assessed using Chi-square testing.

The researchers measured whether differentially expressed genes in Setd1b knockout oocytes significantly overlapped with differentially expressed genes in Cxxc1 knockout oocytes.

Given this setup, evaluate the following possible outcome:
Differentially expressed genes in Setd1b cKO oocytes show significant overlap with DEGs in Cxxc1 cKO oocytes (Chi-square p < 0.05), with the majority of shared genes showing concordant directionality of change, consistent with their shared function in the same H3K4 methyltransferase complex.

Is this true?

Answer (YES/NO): YES